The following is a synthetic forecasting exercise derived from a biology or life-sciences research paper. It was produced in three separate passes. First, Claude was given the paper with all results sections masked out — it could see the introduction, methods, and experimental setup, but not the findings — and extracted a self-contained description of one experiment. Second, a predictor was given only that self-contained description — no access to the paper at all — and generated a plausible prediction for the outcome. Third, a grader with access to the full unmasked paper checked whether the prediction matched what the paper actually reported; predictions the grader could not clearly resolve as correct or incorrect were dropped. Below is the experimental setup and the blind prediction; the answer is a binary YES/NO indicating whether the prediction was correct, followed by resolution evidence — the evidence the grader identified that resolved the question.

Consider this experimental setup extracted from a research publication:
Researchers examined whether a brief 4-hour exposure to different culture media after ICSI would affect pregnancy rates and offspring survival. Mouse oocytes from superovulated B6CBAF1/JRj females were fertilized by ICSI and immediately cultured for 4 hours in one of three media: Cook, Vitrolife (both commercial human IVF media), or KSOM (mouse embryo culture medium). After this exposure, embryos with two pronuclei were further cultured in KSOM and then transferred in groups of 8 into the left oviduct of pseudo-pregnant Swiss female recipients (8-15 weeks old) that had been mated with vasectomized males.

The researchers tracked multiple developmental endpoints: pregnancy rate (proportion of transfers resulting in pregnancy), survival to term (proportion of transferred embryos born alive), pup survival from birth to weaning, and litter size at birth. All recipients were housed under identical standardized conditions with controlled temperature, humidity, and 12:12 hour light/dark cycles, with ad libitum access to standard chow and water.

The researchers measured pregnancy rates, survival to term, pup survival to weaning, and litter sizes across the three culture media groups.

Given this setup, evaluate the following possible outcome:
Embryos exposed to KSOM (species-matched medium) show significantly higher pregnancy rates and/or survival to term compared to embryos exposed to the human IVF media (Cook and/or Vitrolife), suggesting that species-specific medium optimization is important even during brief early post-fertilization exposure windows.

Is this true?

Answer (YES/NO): NO